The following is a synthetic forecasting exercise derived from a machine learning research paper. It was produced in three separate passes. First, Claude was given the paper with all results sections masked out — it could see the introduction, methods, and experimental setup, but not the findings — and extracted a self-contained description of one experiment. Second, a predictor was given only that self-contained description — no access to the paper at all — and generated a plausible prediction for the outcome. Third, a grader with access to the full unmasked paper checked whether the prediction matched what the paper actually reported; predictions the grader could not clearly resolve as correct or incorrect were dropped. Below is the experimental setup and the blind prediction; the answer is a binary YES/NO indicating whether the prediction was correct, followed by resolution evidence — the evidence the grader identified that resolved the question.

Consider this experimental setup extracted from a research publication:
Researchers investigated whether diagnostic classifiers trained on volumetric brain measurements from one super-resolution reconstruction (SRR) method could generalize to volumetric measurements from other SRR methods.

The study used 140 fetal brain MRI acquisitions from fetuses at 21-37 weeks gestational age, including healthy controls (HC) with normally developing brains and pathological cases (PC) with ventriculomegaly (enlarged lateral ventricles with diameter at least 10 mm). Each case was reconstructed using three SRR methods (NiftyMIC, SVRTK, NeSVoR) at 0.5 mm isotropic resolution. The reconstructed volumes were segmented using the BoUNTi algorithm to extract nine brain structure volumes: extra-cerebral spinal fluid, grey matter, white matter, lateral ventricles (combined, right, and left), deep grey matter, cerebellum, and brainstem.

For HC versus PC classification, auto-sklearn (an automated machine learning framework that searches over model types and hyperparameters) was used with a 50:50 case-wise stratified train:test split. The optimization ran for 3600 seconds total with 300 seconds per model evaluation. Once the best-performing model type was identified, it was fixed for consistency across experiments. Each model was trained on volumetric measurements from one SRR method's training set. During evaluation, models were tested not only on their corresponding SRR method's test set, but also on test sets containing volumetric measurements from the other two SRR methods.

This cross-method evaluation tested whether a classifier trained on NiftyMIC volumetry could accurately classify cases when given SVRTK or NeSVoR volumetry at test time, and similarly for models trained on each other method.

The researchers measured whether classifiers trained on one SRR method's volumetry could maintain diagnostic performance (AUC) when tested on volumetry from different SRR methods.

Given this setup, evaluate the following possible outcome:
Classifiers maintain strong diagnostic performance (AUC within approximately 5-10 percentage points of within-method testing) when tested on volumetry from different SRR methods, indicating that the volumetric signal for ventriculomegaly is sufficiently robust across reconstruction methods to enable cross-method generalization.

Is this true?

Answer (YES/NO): YES